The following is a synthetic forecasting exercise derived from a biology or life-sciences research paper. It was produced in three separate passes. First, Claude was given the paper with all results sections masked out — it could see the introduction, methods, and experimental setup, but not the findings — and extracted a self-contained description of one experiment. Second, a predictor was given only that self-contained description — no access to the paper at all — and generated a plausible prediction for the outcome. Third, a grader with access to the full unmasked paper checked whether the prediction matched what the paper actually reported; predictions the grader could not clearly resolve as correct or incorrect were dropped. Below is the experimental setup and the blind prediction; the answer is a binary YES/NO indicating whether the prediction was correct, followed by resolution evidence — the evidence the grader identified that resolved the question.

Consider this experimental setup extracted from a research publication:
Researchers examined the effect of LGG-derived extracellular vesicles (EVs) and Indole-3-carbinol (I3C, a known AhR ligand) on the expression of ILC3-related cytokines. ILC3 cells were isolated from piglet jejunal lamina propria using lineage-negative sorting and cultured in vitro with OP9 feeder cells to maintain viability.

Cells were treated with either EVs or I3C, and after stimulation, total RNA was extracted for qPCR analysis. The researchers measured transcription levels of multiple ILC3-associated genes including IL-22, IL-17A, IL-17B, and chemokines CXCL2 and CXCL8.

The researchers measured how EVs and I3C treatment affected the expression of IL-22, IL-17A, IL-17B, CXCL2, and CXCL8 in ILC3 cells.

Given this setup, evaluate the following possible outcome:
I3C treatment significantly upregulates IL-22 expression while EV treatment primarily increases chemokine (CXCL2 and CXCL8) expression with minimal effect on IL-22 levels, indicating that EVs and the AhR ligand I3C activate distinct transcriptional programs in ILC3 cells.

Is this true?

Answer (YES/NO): NO